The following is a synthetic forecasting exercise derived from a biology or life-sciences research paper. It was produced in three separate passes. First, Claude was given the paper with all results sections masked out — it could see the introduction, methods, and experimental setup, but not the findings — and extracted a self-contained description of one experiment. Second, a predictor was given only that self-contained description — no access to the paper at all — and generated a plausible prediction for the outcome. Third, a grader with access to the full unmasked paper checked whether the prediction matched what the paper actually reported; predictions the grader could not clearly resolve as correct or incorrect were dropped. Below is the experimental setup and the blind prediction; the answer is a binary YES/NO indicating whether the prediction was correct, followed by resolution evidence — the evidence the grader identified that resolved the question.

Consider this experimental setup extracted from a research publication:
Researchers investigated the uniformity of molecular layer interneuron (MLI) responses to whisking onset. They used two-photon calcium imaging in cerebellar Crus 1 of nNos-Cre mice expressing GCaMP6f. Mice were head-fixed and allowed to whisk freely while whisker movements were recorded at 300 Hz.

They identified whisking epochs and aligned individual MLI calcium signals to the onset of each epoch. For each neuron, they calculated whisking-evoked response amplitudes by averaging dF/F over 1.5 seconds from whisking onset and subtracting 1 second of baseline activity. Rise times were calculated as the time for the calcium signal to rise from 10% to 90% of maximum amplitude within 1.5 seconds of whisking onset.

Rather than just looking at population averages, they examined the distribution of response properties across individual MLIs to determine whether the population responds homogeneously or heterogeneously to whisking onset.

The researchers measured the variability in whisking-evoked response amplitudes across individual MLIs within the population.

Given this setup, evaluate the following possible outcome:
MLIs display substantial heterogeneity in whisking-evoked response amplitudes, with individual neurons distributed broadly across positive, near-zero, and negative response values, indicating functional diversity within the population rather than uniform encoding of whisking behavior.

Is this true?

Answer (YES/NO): NO